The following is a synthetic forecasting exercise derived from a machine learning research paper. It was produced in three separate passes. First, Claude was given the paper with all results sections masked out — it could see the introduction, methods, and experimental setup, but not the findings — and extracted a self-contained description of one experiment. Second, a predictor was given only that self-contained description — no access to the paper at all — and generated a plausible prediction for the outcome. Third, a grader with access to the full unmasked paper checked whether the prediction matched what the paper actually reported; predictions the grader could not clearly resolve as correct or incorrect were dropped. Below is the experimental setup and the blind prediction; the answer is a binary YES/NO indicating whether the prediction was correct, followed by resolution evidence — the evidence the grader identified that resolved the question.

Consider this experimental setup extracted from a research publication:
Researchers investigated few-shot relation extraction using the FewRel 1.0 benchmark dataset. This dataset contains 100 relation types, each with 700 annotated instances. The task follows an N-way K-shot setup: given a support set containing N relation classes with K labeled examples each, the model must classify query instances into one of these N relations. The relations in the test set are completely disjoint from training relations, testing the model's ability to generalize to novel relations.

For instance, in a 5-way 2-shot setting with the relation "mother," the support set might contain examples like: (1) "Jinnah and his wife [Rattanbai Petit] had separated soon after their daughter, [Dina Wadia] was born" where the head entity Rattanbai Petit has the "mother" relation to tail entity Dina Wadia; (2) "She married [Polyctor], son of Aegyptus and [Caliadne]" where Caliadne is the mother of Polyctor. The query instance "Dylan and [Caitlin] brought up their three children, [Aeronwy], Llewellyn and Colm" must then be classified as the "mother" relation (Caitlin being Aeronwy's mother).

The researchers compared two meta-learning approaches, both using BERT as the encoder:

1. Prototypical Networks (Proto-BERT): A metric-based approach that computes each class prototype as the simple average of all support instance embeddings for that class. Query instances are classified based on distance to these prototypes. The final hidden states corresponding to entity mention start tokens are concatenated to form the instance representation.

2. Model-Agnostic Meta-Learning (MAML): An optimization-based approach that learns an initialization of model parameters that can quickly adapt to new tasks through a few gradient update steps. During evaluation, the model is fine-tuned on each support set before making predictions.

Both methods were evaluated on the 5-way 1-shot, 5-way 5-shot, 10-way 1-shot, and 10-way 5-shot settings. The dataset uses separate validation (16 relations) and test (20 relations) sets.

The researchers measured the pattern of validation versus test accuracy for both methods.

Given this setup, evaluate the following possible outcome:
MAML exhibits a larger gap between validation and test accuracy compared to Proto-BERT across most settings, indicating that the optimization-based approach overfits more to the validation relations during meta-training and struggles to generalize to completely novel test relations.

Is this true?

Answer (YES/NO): NO